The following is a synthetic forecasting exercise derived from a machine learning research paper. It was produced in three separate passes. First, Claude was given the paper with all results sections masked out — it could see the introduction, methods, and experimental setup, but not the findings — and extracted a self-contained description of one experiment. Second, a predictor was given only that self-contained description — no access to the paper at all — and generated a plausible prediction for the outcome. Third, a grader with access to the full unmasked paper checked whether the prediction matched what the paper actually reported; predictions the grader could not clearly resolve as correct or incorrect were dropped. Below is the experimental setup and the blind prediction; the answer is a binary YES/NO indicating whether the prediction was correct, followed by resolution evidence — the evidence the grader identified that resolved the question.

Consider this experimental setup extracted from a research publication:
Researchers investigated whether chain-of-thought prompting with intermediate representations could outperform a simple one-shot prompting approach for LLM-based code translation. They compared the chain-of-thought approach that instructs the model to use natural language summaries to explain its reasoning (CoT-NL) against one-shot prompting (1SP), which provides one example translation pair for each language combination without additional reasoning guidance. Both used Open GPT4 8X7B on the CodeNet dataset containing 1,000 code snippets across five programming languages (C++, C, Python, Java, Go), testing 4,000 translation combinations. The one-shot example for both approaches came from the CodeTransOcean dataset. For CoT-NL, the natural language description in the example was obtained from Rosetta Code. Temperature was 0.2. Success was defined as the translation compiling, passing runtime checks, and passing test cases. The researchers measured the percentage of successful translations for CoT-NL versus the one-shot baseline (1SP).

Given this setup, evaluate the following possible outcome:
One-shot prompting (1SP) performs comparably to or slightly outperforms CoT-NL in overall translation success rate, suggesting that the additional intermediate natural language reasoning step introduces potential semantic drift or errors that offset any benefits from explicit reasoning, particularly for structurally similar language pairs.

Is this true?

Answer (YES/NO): NO